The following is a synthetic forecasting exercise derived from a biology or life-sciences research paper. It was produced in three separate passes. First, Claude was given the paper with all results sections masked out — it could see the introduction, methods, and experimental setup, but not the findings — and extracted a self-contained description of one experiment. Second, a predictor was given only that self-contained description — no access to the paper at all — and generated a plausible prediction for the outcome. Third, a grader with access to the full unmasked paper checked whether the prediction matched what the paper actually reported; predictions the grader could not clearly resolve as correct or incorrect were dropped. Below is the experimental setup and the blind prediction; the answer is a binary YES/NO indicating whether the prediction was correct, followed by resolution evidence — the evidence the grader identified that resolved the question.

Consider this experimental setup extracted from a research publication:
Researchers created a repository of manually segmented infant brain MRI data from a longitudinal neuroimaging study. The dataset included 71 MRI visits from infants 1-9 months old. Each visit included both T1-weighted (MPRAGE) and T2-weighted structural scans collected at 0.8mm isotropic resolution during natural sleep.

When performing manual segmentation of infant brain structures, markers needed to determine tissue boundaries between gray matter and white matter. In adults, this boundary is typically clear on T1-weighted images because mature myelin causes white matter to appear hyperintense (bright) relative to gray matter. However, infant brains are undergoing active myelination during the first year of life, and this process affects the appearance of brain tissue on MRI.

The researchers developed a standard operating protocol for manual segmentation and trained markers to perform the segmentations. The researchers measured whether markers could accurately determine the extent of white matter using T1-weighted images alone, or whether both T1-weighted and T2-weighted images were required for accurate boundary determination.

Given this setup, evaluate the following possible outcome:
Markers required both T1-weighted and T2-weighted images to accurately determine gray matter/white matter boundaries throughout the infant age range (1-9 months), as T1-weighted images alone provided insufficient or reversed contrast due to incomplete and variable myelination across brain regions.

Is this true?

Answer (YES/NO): YES